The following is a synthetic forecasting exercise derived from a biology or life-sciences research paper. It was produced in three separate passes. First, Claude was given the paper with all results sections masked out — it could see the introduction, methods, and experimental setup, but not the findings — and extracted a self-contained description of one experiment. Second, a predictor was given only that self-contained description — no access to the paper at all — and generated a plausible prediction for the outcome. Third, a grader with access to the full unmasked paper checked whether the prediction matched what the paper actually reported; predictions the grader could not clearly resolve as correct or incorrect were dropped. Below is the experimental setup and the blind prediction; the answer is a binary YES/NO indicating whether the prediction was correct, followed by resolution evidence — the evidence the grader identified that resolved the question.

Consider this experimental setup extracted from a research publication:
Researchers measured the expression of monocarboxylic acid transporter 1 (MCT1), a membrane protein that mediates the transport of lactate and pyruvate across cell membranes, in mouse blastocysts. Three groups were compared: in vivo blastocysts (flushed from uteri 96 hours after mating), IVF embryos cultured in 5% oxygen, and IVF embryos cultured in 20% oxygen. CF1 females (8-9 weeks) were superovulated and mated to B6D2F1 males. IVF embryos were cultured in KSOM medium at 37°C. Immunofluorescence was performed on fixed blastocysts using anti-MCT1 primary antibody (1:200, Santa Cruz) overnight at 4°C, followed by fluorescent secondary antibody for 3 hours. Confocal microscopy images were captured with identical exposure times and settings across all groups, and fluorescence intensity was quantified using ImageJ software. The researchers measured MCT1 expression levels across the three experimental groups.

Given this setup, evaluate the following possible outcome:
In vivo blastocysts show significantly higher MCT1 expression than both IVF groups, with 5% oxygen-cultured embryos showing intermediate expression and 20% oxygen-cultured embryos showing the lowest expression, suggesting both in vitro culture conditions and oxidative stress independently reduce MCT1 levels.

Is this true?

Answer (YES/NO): NO